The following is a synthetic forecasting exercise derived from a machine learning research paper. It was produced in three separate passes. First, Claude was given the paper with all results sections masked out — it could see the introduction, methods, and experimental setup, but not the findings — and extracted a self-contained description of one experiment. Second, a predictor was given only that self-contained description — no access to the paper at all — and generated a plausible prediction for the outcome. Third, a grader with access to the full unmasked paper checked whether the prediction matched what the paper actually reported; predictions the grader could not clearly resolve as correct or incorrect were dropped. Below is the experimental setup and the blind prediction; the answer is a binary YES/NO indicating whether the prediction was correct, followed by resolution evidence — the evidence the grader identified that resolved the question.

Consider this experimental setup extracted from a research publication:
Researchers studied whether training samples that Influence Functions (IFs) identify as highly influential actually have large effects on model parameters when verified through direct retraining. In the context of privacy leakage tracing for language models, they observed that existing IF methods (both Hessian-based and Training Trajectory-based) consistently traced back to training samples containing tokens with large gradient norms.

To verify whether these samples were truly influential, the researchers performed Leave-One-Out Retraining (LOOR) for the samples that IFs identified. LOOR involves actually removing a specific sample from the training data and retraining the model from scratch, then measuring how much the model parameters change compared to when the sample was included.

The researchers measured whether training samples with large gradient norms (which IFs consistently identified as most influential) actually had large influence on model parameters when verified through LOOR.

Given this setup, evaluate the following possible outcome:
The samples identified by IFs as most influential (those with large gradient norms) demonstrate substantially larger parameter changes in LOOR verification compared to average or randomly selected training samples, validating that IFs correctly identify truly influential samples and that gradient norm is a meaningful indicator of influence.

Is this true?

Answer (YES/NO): NO